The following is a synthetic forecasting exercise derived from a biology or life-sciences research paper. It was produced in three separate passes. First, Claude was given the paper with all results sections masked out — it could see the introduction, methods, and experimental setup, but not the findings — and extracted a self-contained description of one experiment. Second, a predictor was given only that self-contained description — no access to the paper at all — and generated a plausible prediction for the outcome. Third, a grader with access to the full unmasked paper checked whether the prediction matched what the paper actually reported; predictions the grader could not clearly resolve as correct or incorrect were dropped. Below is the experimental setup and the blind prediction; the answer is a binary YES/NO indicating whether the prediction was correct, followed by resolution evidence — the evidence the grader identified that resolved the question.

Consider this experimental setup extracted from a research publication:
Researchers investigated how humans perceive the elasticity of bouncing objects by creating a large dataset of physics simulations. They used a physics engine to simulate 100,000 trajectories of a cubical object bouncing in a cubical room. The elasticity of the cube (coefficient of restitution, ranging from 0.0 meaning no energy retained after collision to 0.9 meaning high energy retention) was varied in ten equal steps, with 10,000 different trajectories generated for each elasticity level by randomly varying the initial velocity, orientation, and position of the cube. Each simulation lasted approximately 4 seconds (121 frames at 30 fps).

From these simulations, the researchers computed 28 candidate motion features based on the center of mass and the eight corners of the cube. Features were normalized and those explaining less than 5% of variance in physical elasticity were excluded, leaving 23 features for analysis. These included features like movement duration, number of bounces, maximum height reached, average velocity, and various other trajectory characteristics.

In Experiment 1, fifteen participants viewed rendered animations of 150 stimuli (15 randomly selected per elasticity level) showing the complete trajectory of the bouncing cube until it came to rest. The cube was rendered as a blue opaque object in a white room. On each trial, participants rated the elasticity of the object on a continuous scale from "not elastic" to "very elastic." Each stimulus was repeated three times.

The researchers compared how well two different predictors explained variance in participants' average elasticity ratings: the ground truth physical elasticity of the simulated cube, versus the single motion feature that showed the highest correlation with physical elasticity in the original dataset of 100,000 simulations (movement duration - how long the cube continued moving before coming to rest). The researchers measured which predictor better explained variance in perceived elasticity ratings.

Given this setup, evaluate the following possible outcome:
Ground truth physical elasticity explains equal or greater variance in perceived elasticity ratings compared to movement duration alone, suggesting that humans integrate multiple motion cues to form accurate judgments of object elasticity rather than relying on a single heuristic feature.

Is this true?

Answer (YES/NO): NO